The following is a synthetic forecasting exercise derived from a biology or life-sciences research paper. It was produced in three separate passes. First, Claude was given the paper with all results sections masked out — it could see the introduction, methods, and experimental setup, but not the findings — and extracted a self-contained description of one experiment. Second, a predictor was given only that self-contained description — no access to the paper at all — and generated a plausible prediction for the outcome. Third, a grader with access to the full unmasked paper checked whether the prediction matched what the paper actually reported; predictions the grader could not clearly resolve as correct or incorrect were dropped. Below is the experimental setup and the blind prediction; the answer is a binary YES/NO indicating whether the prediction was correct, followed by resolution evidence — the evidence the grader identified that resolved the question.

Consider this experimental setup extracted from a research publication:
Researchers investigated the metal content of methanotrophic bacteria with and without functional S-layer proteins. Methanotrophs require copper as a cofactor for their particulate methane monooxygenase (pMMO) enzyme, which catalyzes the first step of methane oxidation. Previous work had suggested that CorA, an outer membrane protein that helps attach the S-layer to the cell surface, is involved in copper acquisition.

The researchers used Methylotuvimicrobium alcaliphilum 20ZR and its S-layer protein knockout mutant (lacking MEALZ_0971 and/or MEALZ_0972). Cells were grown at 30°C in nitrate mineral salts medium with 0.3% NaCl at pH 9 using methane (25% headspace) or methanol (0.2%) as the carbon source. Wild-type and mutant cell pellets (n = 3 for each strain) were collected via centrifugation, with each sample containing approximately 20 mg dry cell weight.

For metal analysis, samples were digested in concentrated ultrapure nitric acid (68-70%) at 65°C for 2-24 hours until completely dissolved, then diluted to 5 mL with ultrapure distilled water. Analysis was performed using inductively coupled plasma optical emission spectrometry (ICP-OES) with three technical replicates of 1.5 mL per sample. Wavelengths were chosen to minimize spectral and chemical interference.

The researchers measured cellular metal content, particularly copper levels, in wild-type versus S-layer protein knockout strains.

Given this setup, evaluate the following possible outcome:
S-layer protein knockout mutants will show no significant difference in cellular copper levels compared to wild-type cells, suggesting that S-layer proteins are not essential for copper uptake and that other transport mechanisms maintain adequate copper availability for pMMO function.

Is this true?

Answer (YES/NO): YES